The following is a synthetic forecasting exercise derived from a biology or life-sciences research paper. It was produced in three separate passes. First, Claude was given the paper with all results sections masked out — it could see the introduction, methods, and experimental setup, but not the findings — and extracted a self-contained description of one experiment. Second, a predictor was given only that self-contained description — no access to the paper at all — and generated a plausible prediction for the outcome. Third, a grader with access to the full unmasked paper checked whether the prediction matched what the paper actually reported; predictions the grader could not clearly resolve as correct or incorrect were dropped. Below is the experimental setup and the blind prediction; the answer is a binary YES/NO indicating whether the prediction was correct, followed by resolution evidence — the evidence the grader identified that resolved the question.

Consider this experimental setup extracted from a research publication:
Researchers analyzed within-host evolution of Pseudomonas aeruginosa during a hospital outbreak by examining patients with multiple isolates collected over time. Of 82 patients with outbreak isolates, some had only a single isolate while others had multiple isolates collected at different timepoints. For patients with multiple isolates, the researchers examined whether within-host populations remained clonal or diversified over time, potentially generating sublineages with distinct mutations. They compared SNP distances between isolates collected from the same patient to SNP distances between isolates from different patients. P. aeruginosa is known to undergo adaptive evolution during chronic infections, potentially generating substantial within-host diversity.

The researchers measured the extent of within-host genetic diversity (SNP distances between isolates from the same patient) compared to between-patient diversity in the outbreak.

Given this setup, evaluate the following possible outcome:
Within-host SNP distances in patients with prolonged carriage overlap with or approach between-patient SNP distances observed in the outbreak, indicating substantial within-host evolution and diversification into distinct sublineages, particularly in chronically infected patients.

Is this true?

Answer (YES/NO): YES